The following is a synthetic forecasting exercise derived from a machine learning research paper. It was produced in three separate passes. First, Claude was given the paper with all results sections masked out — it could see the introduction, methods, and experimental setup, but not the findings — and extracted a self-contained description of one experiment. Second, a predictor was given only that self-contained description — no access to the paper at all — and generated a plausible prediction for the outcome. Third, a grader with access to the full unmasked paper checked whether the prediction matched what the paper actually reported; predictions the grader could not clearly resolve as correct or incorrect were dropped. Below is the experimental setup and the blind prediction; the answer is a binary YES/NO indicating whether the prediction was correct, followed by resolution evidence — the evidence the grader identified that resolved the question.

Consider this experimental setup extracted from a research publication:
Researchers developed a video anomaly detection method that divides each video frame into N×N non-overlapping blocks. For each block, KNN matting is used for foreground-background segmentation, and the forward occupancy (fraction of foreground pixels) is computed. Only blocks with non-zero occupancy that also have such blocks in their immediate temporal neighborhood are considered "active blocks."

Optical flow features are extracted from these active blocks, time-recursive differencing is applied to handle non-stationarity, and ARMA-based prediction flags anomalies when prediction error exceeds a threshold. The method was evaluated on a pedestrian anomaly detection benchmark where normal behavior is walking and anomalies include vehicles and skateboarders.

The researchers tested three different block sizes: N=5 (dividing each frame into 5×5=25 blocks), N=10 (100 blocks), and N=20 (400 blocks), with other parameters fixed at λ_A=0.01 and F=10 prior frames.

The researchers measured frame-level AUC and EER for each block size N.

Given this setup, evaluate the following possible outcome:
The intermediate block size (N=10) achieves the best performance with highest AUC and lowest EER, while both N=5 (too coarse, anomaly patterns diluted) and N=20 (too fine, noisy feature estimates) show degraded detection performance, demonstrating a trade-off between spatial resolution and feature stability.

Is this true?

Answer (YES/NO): NO